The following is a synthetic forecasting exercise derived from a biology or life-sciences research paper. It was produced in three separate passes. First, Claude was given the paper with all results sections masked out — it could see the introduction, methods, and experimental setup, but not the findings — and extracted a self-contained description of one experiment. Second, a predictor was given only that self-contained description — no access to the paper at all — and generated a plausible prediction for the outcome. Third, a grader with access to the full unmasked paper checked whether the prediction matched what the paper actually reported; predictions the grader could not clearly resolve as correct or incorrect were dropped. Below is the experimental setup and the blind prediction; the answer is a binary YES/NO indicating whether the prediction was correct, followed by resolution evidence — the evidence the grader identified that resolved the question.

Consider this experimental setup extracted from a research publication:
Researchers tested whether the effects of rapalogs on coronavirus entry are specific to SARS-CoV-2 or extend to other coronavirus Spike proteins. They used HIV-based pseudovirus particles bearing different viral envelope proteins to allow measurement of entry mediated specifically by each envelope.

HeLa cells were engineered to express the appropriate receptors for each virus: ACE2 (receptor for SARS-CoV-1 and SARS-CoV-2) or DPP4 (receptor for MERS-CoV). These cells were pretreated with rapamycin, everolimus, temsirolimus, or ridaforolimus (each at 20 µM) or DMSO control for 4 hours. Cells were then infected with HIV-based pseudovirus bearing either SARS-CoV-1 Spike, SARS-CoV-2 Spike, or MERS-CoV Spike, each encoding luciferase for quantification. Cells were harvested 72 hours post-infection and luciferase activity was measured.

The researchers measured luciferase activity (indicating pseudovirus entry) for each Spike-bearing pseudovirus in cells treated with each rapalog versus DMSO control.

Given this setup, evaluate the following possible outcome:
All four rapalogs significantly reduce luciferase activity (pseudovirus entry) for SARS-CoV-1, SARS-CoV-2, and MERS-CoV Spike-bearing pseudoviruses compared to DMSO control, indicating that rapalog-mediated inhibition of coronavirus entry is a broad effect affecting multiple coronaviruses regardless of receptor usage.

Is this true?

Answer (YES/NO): NO